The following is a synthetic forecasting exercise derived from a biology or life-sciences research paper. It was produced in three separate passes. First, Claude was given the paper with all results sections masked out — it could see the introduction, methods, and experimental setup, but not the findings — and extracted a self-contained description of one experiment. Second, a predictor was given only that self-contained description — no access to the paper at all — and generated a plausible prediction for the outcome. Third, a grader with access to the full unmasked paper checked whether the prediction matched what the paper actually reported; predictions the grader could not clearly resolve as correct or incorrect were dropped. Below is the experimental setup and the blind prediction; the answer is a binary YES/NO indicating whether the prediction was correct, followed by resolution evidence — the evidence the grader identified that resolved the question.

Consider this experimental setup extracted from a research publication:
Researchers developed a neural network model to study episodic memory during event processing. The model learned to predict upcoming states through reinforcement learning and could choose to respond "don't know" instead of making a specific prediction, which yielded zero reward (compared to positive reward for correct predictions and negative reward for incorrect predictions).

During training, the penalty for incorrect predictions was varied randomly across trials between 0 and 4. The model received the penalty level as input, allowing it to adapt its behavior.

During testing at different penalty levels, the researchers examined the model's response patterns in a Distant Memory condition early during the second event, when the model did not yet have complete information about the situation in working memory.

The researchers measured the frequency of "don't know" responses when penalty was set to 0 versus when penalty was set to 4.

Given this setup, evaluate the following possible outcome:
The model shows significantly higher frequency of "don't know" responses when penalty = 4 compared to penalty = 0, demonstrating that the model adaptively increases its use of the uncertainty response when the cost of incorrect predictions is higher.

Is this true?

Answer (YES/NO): YES